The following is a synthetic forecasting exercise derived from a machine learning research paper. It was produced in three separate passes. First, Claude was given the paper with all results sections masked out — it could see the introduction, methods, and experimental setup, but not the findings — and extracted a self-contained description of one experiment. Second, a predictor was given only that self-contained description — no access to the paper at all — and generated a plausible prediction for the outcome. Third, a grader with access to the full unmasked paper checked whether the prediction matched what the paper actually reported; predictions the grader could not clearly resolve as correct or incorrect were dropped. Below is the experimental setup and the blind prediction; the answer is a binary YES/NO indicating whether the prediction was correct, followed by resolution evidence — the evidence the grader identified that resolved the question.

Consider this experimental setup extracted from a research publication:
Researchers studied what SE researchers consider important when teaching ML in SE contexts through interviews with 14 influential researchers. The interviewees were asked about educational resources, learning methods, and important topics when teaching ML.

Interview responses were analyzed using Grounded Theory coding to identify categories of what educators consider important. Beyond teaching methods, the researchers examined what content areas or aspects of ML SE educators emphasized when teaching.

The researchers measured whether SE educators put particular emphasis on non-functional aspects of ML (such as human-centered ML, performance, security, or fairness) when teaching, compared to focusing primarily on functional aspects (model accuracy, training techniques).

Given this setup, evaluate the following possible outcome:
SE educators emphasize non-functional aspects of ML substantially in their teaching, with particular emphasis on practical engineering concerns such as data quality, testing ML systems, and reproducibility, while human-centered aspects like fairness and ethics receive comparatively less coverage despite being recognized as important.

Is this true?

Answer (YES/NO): NO